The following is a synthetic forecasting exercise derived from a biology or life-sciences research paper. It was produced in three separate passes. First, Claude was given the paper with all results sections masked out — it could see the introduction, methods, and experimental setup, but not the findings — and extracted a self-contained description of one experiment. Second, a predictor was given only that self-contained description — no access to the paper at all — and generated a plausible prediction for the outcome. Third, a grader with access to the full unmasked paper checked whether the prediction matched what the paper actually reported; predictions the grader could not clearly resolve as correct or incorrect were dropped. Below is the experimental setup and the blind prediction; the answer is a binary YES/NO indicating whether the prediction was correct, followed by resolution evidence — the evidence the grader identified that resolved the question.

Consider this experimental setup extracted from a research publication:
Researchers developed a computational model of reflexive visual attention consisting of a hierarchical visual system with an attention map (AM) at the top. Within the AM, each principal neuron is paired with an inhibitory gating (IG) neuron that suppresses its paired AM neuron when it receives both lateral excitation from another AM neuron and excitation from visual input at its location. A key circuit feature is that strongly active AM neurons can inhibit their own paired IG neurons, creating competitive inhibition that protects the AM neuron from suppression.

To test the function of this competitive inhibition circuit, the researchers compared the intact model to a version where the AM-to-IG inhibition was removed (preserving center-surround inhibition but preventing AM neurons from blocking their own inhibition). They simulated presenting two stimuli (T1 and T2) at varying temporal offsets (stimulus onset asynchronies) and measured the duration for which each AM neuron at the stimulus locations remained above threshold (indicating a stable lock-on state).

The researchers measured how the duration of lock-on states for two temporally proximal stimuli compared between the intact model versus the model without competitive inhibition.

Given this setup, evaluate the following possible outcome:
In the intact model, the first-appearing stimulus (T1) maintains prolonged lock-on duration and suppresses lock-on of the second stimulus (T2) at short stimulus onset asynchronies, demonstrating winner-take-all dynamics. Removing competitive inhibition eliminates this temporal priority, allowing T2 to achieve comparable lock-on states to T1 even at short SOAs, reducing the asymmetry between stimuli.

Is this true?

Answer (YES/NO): NO